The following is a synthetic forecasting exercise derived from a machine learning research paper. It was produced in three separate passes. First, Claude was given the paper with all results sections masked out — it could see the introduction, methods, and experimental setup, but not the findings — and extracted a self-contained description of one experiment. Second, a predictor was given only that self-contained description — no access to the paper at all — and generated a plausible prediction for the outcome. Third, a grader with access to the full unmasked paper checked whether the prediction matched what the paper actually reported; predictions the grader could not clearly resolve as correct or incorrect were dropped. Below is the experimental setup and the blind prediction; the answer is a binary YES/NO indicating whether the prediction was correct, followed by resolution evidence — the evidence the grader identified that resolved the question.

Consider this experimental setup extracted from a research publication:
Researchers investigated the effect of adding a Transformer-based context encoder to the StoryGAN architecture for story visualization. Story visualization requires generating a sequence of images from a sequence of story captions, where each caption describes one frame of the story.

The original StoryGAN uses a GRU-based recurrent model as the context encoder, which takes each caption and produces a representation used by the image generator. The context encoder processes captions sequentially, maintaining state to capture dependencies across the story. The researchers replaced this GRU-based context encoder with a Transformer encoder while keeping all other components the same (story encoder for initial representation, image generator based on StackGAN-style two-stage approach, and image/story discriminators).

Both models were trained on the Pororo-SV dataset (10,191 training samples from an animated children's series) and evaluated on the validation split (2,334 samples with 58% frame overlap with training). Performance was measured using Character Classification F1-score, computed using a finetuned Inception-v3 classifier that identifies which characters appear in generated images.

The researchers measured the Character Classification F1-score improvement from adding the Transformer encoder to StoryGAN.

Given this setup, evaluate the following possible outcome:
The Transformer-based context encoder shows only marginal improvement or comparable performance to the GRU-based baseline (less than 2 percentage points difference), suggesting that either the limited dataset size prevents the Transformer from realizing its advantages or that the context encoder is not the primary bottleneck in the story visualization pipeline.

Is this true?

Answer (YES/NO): YES